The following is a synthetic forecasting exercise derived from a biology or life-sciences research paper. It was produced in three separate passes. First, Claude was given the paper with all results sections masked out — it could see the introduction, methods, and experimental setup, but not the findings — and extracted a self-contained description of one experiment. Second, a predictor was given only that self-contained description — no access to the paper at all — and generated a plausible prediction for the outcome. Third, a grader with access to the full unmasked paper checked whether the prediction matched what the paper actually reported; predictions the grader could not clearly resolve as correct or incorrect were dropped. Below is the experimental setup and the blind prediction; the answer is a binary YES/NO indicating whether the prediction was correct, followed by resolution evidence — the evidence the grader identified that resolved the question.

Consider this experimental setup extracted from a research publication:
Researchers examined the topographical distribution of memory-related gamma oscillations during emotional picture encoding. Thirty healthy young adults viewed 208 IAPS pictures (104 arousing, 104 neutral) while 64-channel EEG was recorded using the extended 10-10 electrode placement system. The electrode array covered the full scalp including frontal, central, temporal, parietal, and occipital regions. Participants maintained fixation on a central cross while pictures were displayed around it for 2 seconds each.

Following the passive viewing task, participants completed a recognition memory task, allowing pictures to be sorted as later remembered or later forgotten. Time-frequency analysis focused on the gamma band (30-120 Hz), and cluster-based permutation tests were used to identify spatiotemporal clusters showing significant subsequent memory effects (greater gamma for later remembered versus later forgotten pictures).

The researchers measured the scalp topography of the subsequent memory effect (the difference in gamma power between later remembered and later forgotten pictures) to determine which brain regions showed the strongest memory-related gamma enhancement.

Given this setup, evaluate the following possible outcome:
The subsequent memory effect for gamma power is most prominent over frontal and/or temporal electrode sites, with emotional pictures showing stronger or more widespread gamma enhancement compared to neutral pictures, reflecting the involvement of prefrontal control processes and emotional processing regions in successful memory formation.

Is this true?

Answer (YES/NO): NO